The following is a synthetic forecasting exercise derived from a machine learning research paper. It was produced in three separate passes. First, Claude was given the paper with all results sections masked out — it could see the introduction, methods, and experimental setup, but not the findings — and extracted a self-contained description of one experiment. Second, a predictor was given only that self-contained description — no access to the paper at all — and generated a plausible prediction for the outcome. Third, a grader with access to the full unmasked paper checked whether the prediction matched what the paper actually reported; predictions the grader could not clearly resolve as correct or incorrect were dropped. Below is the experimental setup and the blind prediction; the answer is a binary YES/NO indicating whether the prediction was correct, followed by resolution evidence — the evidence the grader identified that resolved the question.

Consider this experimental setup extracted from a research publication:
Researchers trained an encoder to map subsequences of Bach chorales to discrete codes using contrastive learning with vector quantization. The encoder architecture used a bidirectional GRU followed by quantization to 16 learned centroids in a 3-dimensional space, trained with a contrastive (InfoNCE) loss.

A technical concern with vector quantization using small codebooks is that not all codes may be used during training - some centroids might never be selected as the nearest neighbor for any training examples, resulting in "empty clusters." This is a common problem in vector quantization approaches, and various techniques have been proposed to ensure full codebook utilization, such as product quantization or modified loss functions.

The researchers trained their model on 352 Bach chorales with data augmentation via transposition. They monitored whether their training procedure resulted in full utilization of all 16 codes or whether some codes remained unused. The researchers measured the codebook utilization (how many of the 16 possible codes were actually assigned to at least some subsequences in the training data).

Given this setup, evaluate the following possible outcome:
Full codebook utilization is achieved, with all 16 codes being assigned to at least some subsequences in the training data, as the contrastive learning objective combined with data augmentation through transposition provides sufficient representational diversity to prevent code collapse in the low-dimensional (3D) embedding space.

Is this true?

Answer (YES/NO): YES